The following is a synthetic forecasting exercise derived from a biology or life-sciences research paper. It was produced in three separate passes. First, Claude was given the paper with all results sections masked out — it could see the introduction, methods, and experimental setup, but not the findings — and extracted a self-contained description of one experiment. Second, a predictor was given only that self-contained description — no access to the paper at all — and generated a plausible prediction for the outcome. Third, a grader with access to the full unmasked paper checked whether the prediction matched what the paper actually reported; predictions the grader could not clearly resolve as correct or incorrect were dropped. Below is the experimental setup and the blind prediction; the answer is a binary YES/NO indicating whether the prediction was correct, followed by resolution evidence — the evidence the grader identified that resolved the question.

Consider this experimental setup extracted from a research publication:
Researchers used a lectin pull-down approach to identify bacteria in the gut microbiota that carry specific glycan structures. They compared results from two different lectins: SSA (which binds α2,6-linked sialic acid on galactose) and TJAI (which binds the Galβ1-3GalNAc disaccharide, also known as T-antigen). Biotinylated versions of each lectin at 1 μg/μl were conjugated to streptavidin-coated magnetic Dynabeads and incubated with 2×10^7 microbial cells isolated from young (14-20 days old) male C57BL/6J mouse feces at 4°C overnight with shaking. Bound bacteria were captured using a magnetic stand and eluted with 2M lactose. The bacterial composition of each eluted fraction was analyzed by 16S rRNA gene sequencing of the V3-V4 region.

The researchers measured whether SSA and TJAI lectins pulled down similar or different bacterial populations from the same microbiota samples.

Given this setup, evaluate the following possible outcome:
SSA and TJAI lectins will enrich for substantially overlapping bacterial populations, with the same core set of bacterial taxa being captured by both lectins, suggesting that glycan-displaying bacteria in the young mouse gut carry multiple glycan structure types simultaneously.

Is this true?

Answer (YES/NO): NO